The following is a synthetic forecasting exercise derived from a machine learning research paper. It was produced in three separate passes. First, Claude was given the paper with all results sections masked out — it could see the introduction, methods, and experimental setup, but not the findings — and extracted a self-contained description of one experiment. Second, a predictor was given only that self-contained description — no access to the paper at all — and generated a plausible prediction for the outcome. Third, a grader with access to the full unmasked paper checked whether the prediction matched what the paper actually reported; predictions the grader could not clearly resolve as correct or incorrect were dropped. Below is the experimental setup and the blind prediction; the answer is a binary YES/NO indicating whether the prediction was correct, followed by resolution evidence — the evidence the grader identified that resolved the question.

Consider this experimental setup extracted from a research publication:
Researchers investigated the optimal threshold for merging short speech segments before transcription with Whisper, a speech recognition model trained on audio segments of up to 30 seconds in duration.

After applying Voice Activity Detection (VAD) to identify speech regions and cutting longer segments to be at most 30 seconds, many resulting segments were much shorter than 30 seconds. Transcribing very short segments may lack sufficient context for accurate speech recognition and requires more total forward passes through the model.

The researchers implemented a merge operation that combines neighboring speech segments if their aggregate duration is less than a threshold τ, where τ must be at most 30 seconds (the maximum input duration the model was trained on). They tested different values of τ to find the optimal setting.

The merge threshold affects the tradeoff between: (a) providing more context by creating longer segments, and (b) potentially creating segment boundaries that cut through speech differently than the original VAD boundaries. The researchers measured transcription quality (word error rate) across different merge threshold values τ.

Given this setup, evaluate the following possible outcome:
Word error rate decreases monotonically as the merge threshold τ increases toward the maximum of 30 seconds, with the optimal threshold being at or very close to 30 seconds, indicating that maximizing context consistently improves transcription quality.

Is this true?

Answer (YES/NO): YES